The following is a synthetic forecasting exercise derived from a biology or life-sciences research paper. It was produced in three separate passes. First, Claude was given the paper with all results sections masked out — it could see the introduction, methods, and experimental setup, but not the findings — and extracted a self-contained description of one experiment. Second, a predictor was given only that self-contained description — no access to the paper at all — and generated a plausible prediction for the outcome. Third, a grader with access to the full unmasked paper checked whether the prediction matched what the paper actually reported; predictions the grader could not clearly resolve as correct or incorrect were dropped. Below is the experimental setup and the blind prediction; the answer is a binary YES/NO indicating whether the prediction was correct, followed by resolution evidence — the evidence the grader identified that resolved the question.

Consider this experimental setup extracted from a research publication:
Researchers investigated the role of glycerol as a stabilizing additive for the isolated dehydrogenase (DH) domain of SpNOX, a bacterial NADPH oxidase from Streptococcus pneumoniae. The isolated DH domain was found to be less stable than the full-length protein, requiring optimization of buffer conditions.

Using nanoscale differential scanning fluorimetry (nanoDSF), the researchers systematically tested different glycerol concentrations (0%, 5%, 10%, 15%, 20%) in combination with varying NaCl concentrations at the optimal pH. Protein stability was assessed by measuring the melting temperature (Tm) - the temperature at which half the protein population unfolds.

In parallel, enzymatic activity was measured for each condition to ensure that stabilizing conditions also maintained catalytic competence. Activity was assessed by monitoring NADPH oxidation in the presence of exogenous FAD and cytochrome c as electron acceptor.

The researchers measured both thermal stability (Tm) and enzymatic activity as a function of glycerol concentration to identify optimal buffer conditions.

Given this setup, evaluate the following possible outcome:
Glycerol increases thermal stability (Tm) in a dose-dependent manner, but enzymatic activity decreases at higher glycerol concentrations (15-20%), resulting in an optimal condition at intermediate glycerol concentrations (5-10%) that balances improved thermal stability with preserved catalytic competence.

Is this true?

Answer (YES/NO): YES